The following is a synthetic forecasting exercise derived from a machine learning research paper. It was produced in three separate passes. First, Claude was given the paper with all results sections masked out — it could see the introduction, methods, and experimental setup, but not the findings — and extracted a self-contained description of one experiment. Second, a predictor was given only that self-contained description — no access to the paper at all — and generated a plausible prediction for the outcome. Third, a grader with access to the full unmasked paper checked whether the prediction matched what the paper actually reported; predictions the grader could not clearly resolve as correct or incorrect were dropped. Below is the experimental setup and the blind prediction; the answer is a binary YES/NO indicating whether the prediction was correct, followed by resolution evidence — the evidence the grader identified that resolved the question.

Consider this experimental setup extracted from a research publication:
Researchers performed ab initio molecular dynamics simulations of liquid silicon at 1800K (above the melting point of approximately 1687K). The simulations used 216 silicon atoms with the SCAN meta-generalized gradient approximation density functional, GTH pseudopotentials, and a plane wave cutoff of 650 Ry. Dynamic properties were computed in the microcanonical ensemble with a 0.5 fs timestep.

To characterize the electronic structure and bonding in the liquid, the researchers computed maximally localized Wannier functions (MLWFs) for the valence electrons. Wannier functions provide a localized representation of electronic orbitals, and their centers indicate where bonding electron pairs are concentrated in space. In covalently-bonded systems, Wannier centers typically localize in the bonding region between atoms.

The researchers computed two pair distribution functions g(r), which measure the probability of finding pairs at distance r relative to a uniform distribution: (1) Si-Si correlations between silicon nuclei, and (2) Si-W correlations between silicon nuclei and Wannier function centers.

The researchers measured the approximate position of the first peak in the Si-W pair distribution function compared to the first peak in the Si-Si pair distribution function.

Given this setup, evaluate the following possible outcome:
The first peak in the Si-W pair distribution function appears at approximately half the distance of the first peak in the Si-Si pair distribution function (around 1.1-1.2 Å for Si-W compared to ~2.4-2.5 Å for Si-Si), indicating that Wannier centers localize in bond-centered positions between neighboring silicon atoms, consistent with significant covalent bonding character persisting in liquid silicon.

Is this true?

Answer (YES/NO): YES